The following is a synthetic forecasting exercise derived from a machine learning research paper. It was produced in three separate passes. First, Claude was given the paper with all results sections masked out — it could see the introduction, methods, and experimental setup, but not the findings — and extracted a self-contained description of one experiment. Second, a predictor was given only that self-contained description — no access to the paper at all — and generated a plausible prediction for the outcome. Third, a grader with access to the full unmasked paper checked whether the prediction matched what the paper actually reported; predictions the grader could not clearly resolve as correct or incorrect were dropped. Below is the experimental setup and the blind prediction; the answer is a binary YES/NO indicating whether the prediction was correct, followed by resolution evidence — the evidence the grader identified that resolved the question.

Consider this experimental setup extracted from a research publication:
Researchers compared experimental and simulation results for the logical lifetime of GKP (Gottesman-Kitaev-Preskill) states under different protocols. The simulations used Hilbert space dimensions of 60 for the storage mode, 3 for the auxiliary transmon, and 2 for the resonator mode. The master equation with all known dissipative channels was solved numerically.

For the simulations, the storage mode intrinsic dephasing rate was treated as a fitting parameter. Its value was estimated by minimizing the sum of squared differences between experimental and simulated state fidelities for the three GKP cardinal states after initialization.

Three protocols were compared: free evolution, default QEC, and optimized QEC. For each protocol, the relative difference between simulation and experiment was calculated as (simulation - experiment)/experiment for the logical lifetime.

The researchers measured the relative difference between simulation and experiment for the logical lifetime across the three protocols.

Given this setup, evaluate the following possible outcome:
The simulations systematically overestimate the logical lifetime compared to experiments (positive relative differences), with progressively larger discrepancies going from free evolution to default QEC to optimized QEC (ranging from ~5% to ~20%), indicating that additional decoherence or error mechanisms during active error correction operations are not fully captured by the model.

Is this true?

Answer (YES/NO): YES